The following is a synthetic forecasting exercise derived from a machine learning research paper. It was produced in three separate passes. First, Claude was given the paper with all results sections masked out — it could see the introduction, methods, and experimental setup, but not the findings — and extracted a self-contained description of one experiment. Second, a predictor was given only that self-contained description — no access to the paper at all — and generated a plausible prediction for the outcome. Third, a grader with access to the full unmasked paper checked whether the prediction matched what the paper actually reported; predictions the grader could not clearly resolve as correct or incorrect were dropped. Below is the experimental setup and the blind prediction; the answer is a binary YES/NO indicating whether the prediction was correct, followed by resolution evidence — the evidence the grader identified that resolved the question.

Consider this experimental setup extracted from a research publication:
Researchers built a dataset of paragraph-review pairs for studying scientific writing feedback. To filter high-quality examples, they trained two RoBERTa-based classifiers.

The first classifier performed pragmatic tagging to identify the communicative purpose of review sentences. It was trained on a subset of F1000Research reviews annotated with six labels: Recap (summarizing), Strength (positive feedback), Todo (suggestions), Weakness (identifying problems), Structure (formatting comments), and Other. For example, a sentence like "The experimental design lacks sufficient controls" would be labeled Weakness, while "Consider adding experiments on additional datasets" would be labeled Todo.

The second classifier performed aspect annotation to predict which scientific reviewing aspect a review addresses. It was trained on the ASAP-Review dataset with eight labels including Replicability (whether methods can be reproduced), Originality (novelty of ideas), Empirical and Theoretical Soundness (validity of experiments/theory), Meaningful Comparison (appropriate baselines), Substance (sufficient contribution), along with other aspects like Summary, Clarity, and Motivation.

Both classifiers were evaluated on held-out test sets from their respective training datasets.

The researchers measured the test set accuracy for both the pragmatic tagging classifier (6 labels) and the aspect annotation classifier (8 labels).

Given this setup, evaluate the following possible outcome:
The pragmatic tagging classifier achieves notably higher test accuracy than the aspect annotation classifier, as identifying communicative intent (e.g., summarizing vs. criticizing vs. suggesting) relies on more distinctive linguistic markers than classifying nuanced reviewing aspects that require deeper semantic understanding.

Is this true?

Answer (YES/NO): NO